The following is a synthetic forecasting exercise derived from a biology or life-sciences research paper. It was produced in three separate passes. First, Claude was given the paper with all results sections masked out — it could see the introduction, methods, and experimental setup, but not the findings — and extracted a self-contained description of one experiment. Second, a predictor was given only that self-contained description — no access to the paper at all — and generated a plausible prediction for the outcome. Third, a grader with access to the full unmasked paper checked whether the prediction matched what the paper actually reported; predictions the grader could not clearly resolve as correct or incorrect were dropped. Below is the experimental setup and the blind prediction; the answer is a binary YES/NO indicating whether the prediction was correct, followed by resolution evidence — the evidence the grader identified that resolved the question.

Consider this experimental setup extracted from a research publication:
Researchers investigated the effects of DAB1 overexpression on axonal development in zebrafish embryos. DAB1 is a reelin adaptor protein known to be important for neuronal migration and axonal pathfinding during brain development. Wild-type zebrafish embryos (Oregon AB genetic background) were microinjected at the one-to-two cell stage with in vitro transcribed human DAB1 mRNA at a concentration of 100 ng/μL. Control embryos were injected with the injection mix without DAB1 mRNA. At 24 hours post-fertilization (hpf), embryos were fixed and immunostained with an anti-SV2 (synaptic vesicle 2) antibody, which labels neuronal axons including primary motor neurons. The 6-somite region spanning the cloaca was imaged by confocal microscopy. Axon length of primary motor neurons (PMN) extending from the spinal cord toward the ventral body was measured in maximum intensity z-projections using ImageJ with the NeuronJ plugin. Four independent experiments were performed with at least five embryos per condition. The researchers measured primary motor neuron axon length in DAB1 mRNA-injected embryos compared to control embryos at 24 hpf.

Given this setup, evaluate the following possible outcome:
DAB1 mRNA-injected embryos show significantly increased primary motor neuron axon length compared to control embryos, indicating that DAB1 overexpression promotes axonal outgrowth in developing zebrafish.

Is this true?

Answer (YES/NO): NO